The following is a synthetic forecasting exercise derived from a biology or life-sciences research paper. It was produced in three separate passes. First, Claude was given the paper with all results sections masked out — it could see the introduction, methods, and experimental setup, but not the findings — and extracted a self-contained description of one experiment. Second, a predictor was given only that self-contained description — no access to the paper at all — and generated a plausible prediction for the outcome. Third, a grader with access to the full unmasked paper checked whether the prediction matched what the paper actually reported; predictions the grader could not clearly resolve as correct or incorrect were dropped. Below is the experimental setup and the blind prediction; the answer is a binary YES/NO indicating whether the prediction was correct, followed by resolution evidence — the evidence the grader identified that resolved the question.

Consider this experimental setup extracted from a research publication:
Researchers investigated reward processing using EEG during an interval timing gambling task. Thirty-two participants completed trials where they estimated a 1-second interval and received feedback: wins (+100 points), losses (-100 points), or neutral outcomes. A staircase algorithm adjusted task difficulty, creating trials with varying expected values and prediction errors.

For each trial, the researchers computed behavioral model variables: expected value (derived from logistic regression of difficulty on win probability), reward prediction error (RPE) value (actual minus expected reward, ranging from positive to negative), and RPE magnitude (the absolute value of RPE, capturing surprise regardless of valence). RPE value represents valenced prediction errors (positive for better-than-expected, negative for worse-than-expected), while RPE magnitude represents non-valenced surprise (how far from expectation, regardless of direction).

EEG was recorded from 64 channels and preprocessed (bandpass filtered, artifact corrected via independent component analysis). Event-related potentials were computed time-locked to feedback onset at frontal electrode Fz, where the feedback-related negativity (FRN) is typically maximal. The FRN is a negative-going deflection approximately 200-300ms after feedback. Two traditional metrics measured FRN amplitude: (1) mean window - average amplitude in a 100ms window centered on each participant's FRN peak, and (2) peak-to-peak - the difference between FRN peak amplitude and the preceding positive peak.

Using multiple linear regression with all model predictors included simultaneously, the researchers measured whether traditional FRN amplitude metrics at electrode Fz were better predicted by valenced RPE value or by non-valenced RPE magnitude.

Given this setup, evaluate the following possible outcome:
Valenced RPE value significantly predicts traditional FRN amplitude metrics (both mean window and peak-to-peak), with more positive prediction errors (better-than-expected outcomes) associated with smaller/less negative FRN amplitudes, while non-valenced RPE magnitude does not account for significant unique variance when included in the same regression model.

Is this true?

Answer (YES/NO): NO